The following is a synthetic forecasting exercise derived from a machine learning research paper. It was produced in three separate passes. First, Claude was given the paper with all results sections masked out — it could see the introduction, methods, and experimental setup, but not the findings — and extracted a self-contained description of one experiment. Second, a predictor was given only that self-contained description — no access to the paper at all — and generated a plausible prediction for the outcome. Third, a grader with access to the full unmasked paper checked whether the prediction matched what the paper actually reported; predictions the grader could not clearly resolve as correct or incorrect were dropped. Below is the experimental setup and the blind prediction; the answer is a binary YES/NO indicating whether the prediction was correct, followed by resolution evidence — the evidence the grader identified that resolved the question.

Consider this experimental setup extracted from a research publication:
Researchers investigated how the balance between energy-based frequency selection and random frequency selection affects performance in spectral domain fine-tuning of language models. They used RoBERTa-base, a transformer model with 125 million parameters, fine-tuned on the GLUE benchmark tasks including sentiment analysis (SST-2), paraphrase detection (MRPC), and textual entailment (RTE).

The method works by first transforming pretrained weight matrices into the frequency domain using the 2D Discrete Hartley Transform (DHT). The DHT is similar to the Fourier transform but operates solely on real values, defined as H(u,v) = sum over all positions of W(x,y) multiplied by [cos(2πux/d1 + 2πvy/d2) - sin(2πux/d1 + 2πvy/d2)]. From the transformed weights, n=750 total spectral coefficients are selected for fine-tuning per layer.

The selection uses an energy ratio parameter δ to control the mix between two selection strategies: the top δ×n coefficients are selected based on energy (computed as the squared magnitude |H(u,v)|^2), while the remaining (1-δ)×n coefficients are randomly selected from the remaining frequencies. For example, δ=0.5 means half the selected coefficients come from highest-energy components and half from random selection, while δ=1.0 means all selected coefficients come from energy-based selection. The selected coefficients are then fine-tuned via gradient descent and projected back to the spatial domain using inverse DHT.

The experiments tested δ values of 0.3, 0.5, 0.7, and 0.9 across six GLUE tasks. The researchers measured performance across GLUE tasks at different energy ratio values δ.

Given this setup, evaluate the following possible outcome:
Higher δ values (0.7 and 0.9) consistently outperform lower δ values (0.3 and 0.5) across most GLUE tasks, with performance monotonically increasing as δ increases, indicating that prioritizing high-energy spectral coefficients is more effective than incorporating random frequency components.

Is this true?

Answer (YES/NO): NO